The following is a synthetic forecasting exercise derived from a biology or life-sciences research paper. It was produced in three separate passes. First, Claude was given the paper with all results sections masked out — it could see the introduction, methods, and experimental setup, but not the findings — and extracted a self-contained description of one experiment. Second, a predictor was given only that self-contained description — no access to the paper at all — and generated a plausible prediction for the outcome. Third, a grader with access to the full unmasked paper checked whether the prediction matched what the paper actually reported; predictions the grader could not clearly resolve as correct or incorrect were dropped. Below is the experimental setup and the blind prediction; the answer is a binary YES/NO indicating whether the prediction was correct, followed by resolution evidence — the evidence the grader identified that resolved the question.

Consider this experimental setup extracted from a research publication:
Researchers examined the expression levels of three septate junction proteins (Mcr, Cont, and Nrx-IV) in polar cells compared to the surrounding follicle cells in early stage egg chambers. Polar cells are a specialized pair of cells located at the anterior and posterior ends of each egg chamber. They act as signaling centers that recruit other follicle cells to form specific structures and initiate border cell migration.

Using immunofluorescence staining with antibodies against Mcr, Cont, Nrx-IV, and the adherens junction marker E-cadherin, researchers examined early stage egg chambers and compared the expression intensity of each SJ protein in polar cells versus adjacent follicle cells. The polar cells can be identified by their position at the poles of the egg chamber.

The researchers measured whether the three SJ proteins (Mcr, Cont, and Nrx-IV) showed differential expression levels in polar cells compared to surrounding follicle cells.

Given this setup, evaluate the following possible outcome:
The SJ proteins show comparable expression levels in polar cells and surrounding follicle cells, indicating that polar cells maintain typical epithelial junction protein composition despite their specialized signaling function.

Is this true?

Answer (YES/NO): NO